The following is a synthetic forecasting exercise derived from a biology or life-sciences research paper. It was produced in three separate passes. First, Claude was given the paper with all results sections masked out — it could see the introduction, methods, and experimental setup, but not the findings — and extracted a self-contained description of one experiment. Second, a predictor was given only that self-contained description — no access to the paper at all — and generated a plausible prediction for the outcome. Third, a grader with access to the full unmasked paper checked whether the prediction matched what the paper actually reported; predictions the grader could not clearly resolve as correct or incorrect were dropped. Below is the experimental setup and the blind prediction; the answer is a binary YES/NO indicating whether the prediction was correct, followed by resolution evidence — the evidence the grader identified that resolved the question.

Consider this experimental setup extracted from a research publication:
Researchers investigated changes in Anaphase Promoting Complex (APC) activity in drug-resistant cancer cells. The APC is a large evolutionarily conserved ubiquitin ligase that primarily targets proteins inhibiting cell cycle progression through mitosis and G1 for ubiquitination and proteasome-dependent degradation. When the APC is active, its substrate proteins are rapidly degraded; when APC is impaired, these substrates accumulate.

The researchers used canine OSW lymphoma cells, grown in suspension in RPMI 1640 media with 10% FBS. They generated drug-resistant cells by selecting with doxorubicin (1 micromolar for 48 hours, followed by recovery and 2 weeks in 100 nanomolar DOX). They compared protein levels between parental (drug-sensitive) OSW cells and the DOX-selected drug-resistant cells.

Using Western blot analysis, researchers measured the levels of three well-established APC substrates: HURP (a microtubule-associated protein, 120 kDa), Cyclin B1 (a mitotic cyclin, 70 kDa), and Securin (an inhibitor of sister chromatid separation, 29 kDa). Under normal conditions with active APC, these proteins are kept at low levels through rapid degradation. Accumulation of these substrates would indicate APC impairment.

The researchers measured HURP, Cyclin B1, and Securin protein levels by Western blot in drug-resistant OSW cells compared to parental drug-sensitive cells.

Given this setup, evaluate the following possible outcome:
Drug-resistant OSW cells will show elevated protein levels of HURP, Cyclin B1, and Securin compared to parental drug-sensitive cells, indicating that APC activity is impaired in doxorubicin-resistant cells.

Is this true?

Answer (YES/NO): YES